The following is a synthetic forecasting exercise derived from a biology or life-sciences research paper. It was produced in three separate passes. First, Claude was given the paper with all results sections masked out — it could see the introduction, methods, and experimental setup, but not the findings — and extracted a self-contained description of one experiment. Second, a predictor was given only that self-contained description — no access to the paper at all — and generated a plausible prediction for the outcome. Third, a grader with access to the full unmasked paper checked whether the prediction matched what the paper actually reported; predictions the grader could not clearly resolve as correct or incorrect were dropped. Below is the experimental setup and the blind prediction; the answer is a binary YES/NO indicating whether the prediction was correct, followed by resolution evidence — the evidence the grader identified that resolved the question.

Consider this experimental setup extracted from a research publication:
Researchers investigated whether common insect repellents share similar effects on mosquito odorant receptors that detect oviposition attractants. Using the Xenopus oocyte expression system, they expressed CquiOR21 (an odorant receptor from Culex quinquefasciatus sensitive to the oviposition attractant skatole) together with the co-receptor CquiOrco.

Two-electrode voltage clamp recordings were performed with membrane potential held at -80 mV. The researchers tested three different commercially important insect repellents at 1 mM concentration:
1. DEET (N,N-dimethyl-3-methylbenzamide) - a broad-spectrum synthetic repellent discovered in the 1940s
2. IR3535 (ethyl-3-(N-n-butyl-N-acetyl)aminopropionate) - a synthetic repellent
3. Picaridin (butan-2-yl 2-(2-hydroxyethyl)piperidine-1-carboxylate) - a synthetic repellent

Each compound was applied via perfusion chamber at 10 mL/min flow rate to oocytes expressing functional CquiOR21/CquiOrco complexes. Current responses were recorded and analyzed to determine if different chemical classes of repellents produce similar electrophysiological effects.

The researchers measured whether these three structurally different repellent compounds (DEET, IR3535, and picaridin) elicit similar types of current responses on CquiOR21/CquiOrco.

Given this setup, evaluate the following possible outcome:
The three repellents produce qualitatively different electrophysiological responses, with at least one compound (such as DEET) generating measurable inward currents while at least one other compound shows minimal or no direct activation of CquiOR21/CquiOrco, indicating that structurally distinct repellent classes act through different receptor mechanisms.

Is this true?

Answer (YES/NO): NO